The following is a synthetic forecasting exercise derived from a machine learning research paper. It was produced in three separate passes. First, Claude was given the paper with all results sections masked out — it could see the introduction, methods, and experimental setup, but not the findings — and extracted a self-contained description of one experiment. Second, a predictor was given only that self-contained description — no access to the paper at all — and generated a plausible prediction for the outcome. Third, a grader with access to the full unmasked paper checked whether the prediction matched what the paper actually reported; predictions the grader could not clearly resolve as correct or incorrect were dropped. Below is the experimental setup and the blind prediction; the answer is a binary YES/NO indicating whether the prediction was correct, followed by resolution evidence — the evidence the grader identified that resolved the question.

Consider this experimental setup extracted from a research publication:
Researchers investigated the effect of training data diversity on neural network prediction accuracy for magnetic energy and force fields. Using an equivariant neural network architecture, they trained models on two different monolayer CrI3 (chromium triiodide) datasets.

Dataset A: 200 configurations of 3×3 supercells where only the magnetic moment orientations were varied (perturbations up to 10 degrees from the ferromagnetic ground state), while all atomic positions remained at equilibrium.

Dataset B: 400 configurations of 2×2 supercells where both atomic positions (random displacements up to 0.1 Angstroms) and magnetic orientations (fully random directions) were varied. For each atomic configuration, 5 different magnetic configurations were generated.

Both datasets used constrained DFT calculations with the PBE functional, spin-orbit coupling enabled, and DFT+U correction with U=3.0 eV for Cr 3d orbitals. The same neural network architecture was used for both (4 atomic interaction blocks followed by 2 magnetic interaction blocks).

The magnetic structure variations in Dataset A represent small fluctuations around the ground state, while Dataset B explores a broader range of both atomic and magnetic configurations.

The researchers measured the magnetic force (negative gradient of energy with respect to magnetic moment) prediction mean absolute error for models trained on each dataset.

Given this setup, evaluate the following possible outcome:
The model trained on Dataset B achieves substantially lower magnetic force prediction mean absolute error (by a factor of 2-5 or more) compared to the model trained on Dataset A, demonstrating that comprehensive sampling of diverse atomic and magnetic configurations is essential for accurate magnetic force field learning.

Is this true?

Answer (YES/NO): NO